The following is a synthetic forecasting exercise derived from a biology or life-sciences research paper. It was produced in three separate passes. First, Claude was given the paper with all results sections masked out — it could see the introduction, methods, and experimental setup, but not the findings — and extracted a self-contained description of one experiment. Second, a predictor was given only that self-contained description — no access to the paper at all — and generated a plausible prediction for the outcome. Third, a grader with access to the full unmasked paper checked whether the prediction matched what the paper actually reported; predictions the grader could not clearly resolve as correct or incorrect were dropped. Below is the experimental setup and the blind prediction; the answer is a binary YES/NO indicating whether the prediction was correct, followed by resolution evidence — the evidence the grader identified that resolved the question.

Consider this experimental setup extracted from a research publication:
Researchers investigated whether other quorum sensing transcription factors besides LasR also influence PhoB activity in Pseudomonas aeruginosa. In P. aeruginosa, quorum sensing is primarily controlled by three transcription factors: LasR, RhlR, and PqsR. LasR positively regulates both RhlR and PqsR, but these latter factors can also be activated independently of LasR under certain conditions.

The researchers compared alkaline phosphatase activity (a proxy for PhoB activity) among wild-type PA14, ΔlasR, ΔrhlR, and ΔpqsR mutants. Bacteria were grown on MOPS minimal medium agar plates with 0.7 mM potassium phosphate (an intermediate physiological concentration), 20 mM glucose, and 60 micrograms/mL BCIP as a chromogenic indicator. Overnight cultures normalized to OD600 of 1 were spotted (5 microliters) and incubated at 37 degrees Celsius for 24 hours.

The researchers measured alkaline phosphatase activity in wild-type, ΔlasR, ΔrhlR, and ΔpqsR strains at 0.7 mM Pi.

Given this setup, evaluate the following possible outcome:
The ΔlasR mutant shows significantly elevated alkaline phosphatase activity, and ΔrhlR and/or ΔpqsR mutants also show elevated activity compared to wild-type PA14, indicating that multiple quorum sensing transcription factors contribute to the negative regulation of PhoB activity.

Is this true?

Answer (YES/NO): YES